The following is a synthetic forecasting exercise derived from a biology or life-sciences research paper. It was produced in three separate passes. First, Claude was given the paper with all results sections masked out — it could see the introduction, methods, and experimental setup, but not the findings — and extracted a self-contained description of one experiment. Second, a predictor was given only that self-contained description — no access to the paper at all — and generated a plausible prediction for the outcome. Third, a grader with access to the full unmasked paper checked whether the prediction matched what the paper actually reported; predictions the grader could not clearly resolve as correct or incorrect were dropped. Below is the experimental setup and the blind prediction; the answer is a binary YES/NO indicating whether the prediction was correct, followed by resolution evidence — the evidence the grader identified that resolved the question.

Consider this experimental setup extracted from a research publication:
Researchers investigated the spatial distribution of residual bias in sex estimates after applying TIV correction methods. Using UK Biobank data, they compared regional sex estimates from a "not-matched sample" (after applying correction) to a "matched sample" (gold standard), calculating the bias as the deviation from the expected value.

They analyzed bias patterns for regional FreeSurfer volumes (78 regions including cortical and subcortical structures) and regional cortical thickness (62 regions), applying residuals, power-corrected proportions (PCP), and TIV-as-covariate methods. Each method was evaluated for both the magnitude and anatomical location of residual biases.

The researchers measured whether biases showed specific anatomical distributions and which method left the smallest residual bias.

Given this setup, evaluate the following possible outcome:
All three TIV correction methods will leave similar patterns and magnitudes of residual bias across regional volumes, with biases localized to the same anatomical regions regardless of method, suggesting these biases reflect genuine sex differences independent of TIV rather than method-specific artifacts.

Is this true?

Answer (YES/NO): NO